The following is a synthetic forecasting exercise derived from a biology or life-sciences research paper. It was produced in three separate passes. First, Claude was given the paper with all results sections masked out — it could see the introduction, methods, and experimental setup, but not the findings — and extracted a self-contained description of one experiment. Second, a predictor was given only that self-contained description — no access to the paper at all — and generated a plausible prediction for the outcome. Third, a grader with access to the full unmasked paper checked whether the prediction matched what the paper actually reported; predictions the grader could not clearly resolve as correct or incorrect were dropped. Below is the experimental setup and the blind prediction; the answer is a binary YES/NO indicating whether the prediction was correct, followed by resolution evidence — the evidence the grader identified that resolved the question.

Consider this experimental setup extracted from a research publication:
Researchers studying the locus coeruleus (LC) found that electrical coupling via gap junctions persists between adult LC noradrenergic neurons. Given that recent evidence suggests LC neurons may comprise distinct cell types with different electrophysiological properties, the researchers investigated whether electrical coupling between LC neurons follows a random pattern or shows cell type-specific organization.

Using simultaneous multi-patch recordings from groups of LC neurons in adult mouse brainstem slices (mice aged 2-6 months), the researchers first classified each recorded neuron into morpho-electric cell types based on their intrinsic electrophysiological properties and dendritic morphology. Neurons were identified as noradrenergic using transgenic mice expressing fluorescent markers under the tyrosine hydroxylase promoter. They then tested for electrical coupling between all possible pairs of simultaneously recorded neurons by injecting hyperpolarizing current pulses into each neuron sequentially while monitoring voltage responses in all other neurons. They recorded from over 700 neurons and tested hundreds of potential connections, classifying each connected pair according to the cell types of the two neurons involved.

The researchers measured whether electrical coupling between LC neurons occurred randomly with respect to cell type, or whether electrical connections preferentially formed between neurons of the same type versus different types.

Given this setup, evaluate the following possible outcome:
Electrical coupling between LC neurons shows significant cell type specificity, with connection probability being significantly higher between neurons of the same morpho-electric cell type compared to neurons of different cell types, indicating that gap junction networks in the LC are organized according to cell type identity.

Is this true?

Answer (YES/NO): YES